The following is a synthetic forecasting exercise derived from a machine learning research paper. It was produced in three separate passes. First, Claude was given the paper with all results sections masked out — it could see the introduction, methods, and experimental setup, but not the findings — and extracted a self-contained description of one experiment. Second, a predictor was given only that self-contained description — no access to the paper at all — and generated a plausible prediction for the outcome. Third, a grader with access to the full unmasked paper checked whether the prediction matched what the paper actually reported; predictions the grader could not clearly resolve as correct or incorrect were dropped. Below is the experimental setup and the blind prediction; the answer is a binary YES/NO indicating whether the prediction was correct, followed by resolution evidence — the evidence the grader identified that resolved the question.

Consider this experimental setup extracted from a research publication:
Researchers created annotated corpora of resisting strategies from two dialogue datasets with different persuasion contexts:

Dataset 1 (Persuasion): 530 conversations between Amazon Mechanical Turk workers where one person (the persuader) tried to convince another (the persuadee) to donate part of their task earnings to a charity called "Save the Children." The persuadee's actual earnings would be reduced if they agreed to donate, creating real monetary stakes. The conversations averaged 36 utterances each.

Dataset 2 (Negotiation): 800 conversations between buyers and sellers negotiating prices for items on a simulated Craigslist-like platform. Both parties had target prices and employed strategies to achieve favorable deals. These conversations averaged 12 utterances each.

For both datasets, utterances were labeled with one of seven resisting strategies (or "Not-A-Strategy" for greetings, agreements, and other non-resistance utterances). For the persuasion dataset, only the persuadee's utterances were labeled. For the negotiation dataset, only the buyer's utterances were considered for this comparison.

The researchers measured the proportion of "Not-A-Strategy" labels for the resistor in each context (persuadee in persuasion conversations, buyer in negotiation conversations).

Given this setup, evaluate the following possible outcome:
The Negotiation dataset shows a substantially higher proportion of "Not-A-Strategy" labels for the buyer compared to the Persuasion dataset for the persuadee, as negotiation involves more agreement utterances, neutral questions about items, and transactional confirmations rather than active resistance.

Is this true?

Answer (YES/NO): NO